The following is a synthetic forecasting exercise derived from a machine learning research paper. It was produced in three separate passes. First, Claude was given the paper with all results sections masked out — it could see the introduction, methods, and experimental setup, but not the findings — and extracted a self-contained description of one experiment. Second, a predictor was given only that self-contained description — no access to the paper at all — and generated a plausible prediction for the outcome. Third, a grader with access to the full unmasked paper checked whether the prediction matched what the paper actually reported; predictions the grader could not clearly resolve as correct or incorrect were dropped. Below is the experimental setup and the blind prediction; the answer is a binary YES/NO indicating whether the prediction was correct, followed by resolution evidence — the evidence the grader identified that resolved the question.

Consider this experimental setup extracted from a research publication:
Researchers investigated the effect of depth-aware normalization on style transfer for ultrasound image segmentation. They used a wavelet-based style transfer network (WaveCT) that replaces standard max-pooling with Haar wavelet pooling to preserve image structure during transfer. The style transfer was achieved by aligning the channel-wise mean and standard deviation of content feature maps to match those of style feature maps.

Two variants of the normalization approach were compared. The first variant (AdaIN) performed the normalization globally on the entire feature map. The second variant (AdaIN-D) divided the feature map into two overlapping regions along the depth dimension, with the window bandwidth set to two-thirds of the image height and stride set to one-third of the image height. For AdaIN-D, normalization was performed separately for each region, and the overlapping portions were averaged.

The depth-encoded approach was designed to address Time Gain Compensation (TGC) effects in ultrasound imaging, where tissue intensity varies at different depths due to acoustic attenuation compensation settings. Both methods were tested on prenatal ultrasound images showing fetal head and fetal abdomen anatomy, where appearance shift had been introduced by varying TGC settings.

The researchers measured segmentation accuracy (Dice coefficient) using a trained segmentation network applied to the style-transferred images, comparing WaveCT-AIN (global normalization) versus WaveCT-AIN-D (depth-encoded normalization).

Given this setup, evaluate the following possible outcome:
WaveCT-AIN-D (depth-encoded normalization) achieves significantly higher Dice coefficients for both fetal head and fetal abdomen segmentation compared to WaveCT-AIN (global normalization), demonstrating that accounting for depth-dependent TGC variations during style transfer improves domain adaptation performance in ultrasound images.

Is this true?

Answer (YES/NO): NO